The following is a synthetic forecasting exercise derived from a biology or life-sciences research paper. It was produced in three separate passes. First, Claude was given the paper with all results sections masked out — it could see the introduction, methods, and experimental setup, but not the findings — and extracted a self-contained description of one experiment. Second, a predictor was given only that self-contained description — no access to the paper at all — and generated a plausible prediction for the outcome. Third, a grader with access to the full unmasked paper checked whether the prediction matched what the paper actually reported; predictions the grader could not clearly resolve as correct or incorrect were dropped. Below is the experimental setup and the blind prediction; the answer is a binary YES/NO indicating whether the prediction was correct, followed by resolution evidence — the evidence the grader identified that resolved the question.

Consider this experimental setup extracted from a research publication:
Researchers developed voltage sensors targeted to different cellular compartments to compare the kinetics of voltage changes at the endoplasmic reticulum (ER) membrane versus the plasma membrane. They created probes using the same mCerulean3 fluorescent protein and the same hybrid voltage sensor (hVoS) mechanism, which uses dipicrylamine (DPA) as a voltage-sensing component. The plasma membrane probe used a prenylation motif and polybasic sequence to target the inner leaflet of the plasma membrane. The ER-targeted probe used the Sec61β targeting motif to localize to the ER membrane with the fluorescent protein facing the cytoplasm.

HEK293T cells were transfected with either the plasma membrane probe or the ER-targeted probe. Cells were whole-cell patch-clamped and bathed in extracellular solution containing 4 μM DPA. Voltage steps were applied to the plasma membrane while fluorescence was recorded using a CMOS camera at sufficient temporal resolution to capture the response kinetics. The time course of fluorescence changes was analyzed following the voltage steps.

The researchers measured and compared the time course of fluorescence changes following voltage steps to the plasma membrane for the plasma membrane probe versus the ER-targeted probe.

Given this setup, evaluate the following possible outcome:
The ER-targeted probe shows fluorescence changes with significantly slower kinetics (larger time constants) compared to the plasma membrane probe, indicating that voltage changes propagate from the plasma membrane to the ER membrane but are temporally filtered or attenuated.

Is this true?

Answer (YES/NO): YES